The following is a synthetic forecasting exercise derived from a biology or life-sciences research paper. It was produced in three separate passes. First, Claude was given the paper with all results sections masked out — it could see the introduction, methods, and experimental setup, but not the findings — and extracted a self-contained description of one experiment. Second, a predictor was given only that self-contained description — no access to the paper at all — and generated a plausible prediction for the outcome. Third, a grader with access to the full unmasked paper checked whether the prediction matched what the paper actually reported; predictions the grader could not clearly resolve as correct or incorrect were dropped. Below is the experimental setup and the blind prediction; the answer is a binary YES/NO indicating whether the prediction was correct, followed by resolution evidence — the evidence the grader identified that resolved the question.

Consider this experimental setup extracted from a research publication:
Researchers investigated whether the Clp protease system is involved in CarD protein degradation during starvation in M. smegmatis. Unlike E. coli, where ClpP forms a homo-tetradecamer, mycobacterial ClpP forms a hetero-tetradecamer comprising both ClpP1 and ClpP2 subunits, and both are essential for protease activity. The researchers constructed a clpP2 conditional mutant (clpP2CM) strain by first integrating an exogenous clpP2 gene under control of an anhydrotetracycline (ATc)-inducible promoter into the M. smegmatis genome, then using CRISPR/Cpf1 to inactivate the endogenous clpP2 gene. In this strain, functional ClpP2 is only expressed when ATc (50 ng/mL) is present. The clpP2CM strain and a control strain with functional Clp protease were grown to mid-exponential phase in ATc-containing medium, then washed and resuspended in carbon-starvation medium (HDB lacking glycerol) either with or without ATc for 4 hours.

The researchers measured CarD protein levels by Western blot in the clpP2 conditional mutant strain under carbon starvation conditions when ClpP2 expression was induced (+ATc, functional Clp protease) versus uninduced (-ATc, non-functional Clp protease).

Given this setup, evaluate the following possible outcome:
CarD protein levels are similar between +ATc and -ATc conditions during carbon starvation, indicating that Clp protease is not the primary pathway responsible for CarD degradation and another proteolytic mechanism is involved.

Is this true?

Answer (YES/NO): NO